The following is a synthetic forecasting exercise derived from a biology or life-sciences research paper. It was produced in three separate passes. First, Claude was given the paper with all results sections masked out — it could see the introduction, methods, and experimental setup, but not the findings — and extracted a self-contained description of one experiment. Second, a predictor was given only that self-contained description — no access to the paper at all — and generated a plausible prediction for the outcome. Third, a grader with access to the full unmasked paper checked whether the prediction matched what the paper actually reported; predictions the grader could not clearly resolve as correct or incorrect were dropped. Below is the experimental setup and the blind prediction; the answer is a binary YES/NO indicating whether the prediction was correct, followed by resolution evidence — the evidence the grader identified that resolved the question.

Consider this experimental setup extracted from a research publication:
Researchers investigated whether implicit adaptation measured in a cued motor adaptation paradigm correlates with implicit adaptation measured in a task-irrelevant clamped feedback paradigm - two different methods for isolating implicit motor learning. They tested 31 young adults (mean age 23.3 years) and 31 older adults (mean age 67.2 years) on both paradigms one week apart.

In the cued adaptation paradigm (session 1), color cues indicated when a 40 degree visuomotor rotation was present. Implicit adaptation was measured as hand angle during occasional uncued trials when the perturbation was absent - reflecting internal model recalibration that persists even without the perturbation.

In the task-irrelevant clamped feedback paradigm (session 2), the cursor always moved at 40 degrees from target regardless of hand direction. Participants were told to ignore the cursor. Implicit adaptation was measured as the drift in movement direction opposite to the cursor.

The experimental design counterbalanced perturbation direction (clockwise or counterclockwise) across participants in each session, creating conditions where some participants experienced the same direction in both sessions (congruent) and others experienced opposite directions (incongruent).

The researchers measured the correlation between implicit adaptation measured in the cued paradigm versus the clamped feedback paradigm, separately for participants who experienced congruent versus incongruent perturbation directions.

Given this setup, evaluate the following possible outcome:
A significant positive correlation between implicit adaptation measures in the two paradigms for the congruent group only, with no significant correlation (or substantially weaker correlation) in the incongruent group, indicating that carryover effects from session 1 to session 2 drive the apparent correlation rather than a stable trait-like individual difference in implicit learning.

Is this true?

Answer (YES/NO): YES